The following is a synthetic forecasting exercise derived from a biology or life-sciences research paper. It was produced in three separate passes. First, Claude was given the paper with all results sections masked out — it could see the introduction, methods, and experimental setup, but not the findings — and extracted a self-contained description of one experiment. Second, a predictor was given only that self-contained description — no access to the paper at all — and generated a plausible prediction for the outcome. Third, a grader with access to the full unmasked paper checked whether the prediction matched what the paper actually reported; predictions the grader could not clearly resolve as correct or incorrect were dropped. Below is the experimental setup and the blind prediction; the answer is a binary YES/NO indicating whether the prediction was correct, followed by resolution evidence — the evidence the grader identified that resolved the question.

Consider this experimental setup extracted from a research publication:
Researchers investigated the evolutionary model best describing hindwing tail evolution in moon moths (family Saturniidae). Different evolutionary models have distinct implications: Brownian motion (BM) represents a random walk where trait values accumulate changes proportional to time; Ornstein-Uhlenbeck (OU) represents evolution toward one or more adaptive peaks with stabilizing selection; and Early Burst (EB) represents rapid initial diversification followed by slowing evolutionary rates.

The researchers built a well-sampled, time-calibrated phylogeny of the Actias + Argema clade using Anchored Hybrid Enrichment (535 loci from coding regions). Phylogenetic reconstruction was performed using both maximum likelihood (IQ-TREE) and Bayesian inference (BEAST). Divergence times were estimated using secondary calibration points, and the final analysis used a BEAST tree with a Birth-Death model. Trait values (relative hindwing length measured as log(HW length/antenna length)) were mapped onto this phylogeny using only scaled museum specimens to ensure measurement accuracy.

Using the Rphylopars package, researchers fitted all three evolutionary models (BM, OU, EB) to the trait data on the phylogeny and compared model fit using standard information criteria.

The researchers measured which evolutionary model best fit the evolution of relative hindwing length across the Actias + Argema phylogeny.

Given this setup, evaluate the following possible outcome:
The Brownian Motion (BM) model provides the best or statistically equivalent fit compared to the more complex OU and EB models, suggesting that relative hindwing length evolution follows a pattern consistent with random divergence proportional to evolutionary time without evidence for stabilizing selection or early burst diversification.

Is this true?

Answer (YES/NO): YES